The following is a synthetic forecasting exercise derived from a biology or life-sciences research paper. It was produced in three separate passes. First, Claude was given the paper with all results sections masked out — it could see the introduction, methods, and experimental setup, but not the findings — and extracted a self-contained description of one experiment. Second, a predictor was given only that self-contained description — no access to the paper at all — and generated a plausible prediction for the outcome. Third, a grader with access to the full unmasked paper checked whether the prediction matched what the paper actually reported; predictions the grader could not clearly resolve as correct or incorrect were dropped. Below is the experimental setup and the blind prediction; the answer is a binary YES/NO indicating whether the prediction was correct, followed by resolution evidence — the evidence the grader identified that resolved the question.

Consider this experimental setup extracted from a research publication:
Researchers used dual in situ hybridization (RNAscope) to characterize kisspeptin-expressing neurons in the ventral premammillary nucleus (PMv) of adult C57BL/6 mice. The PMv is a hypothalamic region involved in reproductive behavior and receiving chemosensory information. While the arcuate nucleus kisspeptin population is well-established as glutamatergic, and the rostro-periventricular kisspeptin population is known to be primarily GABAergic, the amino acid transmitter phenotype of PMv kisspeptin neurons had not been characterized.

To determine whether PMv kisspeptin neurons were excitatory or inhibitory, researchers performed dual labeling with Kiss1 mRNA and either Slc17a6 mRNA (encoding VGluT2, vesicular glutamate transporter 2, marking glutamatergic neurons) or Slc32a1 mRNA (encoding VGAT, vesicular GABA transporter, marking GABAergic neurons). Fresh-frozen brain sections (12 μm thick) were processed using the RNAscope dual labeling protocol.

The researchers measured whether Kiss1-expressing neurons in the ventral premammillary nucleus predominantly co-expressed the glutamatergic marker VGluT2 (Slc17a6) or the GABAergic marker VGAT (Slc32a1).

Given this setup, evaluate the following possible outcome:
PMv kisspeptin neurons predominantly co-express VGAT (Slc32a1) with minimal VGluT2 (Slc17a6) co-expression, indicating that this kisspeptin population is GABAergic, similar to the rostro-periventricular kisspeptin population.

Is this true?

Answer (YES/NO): NO